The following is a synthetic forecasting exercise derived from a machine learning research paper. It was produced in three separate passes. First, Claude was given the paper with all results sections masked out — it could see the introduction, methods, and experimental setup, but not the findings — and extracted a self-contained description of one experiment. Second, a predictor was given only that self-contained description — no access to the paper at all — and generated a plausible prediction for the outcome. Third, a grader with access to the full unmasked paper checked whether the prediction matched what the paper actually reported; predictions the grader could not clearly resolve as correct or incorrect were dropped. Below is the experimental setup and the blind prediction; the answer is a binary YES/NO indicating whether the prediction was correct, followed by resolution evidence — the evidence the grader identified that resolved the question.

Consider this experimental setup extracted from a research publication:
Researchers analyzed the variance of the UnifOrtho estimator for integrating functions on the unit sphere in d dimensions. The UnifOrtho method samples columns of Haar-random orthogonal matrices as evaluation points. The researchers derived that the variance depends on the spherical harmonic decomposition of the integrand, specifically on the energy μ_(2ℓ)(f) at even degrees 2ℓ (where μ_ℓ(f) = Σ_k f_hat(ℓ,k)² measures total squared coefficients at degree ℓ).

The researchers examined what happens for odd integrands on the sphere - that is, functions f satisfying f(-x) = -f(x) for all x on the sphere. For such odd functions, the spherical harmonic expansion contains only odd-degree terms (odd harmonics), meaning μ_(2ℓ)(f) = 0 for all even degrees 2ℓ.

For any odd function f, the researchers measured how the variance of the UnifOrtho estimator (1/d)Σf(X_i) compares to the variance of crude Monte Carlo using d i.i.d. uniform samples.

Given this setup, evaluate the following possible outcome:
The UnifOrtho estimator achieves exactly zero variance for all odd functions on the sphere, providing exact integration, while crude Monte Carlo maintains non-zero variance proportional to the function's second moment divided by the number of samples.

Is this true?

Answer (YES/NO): NO